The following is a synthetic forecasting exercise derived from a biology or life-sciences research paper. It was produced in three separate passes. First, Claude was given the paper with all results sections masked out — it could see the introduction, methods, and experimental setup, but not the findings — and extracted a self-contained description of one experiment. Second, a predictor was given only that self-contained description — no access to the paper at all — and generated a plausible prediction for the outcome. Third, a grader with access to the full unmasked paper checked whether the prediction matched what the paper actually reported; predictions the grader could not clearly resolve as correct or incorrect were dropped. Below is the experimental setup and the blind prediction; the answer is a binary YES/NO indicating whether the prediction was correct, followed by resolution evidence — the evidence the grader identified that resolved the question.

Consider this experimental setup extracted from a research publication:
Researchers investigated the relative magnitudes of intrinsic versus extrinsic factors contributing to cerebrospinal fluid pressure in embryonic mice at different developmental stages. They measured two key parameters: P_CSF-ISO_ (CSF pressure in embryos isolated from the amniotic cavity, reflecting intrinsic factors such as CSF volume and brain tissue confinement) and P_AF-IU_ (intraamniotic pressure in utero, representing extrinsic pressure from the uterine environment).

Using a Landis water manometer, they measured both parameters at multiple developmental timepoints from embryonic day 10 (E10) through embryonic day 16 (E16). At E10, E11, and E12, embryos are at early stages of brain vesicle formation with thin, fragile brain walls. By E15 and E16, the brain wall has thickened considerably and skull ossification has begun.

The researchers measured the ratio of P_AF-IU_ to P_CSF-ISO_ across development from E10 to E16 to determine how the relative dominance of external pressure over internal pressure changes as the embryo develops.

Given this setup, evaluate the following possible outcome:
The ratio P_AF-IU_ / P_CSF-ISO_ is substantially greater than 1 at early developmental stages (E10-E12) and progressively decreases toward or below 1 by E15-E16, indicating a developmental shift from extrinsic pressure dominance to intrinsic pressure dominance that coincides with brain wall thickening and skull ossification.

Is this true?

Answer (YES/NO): NO